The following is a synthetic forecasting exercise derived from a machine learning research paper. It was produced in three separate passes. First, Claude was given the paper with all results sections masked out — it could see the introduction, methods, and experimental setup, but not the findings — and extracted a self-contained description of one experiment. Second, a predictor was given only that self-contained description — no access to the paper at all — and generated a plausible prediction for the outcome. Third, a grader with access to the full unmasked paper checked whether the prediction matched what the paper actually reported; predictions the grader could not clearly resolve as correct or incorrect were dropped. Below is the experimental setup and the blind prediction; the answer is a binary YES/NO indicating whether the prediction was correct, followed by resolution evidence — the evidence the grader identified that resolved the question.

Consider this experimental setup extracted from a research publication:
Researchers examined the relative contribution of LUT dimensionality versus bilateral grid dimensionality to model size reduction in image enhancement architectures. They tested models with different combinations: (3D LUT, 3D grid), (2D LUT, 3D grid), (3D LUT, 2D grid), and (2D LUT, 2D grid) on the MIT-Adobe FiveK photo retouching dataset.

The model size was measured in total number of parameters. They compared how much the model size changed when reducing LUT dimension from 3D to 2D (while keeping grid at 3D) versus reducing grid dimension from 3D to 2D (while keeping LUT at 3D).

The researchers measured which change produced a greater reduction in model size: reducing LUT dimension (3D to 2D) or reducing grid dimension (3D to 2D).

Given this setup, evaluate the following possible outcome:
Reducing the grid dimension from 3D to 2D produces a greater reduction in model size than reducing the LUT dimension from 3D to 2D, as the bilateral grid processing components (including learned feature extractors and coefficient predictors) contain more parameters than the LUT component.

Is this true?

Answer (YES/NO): NO